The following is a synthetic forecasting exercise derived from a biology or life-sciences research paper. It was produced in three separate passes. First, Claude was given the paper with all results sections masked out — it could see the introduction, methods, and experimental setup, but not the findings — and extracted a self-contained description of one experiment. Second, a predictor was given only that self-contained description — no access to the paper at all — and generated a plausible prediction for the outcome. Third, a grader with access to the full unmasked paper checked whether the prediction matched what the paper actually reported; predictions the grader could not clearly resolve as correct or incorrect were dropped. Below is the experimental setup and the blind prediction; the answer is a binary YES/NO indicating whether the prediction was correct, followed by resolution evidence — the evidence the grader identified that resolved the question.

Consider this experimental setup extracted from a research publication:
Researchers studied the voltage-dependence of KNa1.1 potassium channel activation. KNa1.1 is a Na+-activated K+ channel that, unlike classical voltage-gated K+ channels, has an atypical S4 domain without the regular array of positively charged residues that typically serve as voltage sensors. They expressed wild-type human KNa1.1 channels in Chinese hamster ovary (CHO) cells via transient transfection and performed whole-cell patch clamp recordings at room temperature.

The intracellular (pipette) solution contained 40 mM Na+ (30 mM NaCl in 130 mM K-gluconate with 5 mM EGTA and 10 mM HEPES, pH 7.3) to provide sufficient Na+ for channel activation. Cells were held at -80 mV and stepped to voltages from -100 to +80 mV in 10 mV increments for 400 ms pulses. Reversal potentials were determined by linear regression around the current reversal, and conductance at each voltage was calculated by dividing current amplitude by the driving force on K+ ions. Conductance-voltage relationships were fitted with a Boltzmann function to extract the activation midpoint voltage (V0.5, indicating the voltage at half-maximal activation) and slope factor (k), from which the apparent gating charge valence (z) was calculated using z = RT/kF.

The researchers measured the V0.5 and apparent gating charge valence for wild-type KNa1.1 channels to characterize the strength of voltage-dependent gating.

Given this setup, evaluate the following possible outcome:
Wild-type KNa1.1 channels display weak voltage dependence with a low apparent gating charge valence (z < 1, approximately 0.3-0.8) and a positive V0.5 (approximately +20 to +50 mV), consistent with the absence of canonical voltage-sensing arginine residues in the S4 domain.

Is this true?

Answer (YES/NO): NO